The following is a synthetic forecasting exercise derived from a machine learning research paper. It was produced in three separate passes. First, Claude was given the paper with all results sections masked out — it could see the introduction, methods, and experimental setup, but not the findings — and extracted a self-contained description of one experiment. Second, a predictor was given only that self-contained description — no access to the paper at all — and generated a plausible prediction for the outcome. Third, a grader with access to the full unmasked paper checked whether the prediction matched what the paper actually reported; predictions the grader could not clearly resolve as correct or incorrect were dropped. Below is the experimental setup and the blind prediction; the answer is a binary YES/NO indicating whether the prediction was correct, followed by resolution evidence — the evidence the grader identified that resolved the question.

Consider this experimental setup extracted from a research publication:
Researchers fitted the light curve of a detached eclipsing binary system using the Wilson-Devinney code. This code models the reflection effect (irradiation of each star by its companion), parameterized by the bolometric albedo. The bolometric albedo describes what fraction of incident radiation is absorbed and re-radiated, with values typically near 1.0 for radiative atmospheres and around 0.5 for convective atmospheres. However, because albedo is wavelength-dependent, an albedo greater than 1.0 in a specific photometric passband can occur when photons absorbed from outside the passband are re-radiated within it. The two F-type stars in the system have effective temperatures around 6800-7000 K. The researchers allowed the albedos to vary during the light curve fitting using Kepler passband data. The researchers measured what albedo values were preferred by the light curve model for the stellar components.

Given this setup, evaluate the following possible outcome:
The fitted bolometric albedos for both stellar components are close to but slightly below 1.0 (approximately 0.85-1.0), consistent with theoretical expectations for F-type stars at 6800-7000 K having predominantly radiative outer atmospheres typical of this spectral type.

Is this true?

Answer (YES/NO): NO